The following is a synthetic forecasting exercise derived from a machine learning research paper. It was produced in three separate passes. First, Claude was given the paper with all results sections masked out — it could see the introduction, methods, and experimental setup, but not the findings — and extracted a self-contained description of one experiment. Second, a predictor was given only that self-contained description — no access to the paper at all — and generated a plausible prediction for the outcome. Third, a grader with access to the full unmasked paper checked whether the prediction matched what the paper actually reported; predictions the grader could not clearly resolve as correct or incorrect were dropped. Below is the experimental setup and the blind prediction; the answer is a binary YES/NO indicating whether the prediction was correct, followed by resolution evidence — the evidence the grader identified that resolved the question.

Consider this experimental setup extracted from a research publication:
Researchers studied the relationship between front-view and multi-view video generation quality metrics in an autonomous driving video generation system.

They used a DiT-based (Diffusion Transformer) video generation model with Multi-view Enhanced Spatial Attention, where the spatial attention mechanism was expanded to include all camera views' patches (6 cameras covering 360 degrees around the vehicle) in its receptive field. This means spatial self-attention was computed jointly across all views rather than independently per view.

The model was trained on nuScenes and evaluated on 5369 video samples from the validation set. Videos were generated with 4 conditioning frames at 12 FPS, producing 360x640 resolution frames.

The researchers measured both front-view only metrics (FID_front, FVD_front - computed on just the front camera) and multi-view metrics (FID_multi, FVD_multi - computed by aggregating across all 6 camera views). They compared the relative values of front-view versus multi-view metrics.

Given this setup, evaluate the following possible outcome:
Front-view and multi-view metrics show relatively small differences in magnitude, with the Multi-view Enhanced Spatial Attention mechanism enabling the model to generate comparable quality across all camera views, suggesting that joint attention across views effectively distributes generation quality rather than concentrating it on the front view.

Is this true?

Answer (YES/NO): NO